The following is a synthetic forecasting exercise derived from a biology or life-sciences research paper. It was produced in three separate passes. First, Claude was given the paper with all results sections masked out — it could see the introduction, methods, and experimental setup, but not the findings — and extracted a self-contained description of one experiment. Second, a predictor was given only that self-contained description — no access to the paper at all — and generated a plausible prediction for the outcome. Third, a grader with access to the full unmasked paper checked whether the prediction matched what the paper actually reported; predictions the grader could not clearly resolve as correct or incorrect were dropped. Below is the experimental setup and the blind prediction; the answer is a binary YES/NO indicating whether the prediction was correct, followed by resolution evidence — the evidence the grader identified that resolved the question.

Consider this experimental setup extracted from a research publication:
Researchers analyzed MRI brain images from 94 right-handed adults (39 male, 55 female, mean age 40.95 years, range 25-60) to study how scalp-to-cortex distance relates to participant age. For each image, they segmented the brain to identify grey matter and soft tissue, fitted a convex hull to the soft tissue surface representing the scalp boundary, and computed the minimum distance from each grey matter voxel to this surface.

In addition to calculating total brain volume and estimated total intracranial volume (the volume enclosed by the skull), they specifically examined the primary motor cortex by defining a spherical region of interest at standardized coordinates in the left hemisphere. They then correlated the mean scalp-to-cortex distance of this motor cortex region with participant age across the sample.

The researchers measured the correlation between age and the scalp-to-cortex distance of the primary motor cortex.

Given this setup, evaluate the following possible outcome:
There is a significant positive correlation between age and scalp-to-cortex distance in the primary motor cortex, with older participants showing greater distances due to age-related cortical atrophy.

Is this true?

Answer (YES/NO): YES